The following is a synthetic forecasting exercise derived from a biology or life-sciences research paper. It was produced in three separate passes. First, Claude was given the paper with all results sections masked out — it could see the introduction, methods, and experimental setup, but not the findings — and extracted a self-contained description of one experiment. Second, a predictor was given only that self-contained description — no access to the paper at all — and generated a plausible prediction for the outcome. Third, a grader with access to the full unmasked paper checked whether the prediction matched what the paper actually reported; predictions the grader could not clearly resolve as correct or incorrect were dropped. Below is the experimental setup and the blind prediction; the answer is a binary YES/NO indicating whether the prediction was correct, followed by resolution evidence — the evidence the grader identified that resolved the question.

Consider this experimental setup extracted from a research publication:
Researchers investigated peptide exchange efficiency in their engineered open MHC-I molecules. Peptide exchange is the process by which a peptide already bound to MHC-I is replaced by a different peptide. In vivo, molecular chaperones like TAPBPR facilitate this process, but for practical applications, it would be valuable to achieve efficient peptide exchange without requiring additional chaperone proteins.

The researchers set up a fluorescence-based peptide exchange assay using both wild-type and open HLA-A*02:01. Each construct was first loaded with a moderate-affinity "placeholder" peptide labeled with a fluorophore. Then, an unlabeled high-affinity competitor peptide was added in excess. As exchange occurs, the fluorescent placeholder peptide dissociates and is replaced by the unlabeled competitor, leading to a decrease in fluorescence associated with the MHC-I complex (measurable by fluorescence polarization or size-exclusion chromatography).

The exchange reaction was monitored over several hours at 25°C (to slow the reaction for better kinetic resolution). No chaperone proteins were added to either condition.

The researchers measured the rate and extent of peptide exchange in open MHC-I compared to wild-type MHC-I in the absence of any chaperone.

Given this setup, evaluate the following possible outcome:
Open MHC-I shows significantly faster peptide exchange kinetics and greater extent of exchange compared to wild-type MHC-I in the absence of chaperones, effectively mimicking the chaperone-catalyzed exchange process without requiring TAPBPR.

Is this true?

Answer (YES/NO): YES